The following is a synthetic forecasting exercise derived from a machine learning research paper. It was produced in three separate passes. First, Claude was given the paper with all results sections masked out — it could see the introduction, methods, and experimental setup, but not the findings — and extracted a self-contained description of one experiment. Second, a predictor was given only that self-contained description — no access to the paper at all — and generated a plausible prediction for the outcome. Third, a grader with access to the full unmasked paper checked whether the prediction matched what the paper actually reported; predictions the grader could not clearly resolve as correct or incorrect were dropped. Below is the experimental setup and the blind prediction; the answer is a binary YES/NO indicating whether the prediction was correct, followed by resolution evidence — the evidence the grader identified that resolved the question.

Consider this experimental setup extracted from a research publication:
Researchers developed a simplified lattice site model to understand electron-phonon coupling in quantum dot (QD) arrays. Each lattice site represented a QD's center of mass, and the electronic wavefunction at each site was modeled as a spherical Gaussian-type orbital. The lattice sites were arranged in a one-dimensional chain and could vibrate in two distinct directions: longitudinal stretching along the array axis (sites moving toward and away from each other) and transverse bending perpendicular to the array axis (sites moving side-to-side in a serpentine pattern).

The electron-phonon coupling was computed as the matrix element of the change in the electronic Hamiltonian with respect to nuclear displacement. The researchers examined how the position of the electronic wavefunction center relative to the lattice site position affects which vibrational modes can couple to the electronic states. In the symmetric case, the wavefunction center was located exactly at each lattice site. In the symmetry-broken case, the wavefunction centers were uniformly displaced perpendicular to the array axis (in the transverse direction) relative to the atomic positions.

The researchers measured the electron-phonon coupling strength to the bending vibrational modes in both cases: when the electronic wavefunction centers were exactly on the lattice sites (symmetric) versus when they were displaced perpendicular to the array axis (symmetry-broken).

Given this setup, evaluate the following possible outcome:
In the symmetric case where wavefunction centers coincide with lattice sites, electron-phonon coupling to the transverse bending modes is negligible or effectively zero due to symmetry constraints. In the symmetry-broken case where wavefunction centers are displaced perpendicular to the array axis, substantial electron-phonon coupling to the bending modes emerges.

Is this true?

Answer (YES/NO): YES